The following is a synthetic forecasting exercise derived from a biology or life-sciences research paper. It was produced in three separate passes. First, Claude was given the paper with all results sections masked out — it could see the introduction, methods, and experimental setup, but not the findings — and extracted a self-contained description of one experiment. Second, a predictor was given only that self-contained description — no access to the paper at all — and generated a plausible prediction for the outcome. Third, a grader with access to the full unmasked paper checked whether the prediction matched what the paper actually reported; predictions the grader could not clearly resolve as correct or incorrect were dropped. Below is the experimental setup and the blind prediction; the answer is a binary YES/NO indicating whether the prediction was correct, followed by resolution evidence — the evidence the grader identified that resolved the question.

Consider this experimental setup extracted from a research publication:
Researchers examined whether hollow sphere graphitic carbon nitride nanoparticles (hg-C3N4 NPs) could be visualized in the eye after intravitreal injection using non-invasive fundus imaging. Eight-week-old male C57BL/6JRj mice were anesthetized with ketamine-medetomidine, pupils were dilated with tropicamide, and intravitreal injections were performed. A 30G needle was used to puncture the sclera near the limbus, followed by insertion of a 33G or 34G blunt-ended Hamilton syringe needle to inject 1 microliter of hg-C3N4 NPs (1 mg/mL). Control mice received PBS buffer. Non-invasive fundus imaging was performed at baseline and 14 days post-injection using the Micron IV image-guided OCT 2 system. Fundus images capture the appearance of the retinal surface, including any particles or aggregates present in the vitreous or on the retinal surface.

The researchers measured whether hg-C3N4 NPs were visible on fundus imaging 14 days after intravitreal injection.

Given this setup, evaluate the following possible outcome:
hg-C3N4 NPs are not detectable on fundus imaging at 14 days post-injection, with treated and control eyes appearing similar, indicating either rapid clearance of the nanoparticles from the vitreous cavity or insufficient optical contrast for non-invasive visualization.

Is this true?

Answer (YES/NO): NO